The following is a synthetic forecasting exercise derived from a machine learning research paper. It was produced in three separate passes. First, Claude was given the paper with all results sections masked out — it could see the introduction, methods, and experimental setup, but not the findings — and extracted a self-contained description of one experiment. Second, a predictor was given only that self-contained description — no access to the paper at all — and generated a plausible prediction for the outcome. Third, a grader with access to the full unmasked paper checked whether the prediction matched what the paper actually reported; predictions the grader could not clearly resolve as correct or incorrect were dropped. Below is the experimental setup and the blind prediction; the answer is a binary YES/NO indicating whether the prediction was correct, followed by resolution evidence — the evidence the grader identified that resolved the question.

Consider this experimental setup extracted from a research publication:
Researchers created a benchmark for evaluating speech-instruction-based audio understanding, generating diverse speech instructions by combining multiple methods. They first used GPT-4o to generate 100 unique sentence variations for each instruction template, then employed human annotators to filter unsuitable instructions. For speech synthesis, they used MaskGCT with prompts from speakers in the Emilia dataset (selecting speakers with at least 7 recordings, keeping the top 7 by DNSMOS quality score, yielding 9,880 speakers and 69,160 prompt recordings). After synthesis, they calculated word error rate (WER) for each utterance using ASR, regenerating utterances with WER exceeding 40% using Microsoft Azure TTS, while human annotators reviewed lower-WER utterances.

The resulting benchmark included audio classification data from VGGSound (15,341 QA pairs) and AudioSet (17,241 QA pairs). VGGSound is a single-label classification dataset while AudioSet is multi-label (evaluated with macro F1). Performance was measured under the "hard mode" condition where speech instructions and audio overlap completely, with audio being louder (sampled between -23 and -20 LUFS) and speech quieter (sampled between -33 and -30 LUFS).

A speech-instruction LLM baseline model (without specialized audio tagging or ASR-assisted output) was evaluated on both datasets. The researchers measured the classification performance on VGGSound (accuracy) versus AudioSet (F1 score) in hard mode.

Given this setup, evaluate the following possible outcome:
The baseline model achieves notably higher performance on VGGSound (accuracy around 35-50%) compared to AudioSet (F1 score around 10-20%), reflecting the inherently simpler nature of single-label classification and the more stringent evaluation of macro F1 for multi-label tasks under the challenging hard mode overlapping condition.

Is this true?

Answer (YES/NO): NO